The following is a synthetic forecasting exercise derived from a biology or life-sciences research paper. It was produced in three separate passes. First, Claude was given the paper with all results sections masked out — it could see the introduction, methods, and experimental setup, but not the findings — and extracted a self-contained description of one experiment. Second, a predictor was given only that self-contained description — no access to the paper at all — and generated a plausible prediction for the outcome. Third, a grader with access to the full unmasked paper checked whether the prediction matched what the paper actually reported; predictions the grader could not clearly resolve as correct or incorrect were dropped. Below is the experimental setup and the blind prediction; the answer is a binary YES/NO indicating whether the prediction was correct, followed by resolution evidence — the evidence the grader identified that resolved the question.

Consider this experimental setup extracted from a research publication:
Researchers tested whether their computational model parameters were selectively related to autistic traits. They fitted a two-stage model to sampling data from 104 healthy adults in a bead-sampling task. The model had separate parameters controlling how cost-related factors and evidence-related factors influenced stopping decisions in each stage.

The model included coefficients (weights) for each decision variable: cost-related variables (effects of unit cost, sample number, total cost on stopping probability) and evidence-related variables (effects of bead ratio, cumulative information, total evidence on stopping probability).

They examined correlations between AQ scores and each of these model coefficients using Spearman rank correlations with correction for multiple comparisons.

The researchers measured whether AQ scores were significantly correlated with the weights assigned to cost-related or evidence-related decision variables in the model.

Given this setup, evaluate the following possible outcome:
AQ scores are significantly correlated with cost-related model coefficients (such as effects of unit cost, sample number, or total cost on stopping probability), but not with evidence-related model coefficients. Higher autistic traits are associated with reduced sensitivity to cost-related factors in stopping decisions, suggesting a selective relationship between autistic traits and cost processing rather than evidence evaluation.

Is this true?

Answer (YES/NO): NO